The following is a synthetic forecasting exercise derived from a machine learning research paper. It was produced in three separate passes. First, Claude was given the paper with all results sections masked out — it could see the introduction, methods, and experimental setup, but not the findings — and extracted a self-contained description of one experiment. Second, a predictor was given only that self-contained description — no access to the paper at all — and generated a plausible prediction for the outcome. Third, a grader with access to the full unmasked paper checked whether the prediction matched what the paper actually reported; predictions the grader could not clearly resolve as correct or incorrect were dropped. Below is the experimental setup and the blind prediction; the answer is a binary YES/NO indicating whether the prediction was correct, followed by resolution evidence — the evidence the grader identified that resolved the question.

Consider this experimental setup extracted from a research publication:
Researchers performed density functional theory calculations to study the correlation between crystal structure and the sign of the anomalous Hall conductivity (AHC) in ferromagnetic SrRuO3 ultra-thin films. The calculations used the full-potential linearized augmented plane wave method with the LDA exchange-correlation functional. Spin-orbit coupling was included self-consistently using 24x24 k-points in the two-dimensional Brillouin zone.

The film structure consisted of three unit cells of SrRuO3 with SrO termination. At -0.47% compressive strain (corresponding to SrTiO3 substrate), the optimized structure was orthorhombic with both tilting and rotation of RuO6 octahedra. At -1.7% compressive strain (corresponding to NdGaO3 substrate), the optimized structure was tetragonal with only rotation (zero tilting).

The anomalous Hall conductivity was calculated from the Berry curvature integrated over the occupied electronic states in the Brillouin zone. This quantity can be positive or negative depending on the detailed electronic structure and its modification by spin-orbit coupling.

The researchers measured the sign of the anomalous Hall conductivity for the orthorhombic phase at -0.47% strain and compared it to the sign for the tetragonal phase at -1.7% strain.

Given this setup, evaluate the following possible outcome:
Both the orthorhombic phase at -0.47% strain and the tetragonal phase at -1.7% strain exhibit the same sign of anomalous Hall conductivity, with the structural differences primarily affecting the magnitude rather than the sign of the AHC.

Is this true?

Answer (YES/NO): NO